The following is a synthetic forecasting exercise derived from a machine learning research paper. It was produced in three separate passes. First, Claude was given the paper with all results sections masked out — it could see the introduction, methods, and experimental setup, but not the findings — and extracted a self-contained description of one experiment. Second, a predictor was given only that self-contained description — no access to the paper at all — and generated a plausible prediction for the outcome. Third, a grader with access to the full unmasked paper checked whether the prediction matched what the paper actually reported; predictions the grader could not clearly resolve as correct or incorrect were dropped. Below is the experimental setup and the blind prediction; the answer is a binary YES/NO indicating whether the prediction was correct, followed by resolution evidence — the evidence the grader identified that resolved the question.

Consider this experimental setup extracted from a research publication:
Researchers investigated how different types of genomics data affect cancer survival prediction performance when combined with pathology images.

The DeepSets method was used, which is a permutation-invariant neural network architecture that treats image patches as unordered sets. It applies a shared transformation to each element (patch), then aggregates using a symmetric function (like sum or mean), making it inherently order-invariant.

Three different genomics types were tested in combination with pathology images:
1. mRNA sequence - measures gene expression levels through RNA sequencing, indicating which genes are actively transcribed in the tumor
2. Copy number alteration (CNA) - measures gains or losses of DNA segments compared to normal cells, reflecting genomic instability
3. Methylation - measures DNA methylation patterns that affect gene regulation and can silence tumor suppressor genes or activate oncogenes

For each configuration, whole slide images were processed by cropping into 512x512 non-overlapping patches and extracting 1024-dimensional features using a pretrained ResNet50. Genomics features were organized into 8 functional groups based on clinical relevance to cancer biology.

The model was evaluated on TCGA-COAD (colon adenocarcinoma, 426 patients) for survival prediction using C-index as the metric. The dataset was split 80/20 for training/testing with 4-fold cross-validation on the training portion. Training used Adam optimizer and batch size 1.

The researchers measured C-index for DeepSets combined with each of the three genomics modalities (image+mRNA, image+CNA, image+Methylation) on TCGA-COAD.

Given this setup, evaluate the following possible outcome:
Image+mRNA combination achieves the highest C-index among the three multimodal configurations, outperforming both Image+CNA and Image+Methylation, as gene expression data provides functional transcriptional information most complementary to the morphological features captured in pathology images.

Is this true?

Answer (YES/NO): NO